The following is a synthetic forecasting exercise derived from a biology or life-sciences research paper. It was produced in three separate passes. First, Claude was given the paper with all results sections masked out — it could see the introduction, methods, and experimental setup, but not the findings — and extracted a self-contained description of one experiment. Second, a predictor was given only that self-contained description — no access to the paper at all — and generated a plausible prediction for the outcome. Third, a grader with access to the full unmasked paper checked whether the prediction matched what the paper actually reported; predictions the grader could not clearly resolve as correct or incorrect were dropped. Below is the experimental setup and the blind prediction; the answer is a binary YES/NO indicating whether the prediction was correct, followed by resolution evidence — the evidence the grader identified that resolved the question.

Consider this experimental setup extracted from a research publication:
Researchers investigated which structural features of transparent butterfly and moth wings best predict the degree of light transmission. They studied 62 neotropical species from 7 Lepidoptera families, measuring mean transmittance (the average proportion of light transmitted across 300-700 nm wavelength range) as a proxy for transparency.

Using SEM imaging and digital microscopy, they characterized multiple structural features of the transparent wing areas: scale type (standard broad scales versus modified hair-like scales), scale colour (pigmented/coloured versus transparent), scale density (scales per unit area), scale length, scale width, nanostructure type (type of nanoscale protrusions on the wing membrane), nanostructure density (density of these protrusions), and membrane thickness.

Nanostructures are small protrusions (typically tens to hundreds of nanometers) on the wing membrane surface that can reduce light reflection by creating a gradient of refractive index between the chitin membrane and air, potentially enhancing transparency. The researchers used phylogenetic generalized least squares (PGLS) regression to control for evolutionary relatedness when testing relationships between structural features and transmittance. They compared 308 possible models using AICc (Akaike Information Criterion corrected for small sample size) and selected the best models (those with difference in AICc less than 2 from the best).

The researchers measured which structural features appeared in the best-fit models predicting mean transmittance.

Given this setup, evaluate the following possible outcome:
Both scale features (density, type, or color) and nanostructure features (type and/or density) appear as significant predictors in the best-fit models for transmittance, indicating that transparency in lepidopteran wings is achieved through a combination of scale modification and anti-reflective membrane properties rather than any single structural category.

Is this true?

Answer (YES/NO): YES